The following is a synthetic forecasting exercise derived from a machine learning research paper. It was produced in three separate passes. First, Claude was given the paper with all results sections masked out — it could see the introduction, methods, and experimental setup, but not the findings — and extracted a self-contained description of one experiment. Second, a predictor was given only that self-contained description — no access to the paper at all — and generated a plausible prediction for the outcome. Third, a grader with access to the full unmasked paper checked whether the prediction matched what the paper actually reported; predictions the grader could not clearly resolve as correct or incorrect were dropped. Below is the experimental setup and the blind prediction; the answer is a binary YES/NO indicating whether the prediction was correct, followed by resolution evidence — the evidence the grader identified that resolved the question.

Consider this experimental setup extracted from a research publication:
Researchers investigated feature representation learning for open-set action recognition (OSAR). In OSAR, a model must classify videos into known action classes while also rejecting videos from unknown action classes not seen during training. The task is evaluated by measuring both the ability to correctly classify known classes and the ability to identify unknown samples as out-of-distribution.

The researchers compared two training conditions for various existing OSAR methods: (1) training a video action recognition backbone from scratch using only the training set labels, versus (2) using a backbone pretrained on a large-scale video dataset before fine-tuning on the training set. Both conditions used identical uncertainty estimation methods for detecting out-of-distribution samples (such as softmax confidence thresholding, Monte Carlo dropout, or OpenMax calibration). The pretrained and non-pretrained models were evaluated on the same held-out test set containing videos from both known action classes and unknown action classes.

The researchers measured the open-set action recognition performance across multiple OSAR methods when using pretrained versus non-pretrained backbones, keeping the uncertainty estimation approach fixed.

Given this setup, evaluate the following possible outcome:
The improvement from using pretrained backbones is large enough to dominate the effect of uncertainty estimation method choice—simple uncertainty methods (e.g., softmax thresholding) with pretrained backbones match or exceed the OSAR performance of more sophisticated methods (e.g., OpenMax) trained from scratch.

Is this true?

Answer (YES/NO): YES